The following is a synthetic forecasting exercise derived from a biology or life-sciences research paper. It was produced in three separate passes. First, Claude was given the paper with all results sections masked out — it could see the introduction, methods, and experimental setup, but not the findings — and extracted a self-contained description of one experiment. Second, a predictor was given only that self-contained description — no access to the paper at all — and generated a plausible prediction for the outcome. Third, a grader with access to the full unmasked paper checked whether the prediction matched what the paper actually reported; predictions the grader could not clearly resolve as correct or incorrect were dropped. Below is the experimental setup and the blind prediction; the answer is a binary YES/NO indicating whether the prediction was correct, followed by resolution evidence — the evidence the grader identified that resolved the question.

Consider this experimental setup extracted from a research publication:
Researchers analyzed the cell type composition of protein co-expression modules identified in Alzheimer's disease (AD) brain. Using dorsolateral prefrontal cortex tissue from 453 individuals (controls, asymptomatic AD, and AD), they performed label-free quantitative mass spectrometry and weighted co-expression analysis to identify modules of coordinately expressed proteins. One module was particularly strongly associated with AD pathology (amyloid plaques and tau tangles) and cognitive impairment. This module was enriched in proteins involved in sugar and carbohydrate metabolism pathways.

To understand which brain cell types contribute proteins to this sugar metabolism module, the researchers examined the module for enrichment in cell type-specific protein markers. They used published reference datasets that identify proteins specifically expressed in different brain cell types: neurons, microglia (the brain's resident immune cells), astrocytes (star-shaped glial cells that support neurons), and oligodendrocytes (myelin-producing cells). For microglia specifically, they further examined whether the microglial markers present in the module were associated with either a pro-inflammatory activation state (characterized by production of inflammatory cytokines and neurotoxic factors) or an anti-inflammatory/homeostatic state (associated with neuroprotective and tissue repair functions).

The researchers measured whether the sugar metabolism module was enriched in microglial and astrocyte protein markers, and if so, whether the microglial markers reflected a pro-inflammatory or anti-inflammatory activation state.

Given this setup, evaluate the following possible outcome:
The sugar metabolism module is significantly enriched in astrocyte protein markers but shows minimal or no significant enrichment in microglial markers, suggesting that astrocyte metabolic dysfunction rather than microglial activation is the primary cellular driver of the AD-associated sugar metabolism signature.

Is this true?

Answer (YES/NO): NO